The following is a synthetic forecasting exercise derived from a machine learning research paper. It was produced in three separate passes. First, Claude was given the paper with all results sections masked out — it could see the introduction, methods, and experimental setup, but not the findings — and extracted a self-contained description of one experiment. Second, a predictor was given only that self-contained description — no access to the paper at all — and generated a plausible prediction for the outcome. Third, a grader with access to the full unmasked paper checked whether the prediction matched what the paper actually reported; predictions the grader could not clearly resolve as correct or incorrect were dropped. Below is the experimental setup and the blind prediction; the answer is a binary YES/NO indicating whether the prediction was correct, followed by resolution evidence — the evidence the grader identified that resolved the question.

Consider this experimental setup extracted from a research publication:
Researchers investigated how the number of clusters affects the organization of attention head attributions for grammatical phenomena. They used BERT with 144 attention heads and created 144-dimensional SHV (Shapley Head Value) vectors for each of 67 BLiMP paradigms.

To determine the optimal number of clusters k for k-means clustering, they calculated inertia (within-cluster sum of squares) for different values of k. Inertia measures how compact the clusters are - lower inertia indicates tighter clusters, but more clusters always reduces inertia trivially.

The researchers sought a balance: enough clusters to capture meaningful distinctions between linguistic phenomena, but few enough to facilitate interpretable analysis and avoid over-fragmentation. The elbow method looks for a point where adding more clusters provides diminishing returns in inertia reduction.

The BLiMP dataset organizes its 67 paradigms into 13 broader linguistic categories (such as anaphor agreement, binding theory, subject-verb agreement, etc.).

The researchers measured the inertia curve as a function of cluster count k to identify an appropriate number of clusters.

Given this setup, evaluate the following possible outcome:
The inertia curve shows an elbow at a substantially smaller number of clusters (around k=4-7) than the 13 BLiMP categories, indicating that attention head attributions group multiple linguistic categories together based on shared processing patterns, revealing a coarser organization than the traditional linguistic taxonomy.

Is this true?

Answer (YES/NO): NO